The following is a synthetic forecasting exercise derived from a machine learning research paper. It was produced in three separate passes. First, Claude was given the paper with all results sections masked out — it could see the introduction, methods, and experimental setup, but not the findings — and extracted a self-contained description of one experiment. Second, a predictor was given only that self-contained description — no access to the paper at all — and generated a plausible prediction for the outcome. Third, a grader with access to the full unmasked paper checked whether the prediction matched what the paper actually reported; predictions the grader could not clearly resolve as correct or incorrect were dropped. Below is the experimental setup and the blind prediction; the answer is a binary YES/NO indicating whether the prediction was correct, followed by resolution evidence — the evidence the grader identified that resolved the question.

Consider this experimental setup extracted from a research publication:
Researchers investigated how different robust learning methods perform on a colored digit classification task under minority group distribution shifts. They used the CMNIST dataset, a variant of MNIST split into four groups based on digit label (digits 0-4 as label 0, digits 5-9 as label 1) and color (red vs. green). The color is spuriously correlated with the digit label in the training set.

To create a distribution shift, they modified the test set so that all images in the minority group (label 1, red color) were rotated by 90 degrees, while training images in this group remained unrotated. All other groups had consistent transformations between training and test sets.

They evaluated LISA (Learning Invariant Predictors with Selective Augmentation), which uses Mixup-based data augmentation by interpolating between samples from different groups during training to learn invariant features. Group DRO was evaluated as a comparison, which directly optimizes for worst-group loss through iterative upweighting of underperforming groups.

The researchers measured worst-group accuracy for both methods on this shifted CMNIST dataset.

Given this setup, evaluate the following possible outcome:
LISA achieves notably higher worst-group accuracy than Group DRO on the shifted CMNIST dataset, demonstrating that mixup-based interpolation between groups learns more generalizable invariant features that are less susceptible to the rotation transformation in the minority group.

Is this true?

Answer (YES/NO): NO